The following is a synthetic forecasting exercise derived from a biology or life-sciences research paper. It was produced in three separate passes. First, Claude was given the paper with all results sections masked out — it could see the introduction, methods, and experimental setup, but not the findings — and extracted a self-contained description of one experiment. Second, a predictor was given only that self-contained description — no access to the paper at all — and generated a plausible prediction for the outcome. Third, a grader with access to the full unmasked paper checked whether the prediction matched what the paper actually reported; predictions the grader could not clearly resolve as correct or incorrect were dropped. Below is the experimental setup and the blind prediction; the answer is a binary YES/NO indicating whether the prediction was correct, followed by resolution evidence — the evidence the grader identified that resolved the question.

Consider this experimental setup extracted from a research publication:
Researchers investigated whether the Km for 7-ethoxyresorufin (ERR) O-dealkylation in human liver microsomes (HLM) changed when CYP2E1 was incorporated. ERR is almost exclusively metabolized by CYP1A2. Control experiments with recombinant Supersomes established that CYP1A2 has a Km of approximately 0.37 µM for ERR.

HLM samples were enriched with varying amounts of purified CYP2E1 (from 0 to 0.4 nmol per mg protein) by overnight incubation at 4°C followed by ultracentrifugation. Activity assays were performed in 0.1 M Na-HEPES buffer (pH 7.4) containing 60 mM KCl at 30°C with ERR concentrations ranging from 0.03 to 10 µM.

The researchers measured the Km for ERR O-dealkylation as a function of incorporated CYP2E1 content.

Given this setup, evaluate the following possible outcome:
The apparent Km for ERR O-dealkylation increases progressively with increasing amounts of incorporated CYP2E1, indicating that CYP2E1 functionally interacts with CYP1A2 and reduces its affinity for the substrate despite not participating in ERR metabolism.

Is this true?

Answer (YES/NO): NO